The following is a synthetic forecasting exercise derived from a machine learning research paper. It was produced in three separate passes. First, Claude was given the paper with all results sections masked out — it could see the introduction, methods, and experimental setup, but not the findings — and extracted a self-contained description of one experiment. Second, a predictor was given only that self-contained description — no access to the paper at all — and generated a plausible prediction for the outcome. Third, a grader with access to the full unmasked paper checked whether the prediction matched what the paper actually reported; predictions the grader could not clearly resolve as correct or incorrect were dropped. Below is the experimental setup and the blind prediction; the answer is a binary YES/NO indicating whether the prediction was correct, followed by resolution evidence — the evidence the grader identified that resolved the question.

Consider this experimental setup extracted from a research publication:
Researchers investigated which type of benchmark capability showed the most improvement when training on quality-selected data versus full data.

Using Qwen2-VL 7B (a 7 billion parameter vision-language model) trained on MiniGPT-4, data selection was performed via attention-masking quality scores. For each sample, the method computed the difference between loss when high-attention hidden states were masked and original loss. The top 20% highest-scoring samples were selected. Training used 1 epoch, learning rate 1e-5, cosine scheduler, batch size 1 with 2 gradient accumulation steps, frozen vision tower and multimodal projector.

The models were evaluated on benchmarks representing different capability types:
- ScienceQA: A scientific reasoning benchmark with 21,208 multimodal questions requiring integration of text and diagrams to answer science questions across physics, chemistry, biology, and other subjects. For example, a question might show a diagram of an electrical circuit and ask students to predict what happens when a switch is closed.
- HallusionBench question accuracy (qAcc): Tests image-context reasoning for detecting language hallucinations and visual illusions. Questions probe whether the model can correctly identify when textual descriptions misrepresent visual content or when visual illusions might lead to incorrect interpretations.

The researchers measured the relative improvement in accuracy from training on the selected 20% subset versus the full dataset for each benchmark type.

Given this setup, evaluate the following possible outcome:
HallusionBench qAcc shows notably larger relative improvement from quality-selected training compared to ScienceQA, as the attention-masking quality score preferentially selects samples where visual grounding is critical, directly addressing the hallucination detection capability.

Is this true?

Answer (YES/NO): YES